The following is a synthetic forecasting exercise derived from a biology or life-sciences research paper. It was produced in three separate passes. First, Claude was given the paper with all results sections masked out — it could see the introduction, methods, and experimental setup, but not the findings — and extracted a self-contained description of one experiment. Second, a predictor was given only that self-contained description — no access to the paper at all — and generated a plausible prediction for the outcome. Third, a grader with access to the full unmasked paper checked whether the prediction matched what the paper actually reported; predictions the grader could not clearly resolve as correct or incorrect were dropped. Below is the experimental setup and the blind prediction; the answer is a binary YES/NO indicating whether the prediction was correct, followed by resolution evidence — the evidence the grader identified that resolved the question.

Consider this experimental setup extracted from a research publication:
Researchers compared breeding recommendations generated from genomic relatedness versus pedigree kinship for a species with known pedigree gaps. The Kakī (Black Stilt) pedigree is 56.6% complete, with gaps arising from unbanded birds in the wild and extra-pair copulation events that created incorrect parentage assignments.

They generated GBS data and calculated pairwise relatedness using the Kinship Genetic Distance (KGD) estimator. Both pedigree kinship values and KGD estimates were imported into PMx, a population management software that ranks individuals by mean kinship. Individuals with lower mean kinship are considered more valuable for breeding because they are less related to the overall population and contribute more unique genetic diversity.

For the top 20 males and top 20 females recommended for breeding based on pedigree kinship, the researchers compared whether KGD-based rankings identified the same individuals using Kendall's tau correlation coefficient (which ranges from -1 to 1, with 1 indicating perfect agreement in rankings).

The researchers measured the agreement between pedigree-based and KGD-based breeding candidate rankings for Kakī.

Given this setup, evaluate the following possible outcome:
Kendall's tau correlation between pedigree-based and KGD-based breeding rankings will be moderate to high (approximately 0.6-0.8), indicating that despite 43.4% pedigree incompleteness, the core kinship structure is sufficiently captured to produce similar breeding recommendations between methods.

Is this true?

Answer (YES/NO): NO